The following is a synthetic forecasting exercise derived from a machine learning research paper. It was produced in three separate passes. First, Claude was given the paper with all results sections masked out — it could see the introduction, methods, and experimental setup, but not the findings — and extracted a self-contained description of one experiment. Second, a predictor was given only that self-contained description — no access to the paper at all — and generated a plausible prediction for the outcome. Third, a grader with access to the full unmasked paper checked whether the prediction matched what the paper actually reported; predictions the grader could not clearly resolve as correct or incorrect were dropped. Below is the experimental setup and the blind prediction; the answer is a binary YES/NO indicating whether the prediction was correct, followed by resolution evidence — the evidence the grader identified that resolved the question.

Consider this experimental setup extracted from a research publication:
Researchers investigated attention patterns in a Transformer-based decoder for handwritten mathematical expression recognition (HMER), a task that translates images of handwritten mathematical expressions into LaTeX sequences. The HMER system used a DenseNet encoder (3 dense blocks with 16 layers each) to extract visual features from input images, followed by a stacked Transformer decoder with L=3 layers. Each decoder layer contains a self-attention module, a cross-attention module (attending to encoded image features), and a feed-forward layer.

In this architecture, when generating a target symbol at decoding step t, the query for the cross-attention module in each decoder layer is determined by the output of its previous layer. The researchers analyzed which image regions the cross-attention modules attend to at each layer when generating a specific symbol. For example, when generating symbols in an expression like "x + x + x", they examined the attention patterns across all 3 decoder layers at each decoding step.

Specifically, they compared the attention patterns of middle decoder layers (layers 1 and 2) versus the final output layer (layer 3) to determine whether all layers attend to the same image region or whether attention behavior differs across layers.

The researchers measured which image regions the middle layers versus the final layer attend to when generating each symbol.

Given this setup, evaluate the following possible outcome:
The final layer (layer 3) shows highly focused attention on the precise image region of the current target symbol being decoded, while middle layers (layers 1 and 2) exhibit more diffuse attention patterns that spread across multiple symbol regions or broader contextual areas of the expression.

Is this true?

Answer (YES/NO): NO